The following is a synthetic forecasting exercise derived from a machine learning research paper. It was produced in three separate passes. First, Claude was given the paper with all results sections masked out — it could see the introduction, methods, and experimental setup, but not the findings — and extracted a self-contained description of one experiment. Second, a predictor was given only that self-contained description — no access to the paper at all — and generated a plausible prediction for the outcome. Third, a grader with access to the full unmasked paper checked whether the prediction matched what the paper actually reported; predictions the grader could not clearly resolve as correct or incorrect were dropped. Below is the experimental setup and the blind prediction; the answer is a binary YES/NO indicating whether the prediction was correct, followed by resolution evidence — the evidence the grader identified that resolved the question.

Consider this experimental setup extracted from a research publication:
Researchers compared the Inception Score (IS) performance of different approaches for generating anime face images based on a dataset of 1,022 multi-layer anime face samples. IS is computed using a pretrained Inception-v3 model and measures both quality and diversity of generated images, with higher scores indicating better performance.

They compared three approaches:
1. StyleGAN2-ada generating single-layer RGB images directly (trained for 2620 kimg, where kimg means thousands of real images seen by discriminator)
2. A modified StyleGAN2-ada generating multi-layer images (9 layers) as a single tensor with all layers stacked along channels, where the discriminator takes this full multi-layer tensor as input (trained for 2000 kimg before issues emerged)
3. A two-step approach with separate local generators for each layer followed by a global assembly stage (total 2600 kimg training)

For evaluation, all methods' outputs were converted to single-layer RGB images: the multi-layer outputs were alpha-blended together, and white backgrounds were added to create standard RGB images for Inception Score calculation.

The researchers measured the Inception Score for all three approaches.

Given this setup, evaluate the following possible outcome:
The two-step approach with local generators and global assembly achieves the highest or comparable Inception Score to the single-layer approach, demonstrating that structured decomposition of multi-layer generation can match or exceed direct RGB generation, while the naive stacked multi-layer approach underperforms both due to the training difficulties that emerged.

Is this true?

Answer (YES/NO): YES